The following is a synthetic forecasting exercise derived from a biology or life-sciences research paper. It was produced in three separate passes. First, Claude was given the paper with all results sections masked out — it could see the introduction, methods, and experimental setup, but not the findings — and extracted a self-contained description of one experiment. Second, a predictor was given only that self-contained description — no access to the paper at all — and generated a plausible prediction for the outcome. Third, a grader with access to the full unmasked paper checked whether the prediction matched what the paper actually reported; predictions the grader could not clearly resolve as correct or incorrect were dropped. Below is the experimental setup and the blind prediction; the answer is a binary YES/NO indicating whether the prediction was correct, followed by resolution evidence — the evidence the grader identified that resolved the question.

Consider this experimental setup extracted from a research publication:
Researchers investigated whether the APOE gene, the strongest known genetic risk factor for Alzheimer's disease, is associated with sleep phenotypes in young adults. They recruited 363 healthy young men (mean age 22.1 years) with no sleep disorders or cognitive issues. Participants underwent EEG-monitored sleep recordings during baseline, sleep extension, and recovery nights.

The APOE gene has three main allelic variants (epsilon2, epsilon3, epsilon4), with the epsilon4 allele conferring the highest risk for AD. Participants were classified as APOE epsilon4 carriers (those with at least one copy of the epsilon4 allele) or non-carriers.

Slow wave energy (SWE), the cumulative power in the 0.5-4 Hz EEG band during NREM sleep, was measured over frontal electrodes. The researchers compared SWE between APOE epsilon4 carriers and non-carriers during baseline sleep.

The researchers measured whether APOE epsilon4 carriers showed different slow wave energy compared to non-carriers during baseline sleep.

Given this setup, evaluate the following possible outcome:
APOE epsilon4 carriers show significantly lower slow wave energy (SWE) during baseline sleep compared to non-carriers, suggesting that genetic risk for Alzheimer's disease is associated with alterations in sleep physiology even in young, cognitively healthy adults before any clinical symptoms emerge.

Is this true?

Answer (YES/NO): NO